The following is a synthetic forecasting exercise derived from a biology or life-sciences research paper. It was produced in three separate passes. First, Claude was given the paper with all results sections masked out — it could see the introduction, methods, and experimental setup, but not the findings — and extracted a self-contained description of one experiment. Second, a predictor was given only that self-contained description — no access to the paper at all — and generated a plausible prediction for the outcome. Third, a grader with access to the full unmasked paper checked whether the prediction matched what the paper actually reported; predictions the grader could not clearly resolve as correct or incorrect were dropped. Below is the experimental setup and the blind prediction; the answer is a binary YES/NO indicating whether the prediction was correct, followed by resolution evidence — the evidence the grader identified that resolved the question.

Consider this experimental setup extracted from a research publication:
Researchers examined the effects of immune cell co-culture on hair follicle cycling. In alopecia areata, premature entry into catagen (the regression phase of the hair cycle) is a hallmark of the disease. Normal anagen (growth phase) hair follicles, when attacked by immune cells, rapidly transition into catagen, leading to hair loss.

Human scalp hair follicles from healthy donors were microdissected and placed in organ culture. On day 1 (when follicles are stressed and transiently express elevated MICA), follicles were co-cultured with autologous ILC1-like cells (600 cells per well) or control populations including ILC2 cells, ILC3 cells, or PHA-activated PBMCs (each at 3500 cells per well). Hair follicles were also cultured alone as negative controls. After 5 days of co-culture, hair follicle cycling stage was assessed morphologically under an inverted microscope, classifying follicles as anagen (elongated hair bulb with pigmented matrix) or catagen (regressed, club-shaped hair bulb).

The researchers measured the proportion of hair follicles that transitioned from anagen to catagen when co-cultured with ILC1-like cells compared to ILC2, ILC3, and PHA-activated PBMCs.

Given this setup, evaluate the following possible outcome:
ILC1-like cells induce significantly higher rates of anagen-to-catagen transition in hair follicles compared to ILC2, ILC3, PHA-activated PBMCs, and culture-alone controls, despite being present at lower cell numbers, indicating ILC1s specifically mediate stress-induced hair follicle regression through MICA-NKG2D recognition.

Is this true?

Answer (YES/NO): NO